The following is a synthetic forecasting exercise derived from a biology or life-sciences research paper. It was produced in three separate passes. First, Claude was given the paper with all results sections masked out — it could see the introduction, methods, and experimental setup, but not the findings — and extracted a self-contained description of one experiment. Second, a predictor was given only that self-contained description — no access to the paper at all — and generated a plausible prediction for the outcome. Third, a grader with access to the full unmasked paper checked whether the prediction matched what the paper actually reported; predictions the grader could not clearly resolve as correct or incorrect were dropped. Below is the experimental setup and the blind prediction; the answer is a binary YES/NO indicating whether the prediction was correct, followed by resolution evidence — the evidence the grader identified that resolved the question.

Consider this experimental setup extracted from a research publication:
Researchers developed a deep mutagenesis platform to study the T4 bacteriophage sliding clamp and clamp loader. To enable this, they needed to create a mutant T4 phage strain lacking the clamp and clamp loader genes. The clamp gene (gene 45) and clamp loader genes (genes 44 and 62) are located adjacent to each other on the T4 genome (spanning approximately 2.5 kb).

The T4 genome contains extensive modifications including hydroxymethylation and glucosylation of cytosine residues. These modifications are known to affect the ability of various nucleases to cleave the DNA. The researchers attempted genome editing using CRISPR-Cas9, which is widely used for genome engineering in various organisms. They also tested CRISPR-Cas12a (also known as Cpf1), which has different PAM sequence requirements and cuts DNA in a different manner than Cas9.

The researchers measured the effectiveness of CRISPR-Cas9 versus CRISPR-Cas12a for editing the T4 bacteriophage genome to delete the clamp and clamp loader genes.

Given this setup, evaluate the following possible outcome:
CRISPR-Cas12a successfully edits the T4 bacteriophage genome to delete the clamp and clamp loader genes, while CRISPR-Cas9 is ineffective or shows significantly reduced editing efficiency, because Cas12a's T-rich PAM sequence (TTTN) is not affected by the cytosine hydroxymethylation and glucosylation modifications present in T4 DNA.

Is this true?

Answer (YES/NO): YES